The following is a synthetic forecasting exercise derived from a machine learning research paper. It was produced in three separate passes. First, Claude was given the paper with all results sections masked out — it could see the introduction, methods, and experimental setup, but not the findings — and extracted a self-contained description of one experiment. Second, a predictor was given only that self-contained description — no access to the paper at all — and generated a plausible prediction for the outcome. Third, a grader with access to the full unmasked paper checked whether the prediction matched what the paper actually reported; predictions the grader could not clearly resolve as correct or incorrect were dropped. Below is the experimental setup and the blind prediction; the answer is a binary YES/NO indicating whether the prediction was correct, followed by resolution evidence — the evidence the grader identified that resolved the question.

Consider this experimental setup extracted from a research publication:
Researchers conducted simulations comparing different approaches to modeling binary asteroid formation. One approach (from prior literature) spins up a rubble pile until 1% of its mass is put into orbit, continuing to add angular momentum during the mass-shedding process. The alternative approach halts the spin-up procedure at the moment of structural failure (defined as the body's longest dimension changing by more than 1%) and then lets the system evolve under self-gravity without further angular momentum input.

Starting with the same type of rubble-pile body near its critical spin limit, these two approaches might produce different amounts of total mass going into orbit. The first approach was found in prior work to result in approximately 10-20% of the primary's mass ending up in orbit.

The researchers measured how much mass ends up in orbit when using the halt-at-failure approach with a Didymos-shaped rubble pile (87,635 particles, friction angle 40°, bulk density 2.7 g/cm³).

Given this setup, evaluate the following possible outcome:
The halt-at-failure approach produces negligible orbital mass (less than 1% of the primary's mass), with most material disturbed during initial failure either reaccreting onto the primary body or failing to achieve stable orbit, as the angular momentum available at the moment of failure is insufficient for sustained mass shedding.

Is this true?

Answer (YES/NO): NO